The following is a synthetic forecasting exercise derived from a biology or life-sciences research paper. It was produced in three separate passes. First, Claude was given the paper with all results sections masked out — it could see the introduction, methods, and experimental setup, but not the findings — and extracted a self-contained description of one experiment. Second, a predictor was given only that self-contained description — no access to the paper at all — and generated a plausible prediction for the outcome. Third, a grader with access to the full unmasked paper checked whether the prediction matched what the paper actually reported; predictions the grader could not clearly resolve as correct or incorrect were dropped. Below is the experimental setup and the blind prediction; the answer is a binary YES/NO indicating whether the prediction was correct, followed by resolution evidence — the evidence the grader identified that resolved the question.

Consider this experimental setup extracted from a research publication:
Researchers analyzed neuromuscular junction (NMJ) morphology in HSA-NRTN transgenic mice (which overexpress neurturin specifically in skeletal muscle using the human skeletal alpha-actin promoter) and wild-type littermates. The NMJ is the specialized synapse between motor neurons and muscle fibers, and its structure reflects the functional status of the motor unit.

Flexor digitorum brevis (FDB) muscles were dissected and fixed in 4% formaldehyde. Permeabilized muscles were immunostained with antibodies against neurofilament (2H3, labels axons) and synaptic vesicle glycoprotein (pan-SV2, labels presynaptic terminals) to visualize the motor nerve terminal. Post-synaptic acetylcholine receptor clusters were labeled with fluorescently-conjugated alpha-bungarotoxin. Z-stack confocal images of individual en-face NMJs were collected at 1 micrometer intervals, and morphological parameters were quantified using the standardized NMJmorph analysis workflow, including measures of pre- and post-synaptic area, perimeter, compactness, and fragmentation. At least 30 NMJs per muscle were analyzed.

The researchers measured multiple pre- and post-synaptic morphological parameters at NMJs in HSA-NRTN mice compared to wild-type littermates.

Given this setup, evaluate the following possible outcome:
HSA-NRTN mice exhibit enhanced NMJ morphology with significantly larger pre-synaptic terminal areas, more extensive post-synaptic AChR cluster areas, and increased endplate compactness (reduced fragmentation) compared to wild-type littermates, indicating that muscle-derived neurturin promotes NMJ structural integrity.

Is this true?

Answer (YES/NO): NO